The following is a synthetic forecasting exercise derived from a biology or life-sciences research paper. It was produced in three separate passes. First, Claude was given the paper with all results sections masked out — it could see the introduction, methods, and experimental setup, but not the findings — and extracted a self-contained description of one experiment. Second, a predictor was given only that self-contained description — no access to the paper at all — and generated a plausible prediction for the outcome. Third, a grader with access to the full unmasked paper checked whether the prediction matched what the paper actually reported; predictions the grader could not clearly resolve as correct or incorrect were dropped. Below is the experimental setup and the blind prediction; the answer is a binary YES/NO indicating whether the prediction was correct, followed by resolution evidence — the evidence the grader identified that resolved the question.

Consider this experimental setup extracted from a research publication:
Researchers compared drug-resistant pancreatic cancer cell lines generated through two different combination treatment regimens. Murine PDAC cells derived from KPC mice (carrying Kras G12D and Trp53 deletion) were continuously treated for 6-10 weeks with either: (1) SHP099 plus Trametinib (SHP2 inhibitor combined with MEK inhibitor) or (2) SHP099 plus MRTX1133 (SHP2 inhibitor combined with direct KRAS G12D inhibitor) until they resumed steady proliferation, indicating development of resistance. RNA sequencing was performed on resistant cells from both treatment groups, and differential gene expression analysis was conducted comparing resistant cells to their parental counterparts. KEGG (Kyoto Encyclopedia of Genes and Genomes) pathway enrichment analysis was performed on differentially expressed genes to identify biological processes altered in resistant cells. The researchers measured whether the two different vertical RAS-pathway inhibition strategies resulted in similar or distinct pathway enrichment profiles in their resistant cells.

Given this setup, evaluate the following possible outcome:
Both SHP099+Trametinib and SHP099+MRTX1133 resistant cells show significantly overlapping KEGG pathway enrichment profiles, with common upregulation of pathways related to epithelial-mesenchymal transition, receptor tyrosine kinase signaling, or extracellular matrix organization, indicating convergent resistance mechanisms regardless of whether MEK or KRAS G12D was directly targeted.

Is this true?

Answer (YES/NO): YES